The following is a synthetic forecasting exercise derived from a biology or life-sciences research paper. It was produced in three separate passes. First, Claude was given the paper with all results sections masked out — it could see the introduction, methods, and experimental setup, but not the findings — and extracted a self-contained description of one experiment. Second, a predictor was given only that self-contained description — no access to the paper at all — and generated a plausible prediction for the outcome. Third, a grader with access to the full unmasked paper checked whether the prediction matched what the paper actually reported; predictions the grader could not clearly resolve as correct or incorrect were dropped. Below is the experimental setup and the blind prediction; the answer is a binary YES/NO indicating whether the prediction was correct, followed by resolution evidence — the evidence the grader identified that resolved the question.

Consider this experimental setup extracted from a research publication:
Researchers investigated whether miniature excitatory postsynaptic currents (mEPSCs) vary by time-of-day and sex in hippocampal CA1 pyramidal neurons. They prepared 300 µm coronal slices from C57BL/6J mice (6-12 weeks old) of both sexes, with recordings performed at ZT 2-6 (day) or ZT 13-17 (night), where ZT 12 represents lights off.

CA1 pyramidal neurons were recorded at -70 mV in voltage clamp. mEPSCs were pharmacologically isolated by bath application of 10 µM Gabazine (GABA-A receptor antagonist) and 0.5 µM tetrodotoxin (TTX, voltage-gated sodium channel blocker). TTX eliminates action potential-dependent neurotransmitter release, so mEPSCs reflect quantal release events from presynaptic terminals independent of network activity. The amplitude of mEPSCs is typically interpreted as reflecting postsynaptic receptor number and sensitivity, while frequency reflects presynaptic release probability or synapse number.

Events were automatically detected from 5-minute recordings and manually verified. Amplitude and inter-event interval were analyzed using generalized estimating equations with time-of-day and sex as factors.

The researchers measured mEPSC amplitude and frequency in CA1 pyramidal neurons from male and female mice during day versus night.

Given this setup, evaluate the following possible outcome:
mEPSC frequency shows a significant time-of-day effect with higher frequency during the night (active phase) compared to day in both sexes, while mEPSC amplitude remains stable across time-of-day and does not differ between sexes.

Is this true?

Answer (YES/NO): NO